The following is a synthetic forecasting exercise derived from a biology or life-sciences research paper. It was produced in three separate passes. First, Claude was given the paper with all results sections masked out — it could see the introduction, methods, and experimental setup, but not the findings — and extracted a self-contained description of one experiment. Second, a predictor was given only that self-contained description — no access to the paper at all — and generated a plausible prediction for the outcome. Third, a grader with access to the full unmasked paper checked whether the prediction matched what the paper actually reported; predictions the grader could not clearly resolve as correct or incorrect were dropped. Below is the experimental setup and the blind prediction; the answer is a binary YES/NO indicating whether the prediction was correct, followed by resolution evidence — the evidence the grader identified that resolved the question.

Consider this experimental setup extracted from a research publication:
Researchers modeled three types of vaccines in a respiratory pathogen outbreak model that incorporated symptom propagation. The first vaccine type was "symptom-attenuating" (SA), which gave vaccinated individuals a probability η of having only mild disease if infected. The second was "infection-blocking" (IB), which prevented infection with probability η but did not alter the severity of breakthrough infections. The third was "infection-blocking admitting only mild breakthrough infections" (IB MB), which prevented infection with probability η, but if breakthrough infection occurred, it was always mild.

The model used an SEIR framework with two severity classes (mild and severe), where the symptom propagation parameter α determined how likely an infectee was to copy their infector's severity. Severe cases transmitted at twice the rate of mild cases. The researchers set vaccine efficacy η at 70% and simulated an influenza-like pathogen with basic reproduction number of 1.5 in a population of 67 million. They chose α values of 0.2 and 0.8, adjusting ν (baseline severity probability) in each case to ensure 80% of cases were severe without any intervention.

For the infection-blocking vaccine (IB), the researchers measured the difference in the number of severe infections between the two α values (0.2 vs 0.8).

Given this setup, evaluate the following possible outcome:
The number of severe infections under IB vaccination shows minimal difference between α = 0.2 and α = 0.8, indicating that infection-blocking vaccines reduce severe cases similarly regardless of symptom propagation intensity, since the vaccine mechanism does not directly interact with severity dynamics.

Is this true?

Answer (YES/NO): YES